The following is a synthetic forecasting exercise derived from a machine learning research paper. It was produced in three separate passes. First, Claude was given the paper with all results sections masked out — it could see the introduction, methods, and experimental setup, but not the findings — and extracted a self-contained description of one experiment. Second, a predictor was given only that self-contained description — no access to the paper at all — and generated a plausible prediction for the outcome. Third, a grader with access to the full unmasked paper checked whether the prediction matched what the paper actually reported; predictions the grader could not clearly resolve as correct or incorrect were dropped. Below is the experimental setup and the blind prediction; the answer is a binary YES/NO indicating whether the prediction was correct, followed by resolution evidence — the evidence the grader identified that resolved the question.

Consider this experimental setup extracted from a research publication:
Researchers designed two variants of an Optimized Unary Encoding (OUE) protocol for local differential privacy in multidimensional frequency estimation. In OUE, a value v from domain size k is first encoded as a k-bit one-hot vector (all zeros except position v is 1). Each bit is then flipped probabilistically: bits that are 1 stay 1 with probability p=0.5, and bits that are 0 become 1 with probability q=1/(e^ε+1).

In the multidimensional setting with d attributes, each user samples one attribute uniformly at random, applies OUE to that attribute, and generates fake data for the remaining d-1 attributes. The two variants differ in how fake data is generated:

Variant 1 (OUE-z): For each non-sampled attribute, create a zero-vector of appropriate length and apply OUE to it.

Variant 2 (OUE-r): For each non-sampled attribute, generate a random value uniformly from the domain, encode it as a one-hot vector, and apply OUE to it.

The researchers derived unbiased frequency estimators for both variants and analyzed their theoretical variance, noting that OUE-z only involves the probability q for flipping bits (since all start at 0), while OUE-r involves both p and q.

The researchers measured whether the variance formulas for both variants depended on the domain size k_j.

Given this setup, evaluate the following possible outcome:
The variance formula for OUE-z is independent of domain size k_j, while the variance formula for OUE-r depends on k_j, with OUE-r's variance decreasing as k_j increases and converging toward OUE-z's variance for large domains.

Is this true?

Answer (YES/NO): NO